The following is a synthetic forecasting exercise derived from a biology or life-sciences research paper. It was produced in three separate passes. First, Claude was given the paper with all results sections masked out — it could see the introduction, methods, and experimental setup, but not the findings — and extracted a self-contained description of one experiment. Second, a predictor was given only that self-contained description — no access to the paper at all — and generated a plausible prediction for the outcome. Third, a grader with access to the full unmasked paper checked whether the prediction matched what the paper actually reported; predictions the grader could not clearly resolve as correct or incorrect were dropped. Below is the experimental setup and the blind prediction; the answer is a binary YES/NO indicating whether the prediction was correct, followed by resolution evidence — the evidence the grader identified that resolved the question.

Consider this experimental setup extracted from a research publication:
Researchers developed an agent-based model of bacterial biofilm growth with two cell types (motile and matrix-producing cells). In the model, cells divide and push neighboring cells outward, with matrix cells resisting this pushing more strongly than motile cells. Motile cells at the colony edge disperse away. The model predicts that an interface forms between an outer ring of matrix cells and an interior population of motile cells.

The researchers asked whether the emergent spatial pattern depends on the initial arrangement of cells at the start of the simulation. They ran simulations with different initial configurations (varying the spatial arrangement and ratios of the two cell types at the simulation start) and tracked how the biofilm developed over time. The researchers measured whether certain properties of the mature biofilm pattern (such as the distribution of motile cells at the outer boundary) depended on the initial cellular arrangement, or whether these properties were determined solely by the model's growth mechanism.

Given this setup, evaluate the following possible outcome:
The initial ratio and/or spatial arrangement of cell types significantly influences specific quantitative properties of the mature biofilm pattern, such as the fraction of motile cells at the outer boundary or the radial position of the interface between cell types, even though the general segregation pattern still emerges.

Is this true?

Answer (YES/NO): YES